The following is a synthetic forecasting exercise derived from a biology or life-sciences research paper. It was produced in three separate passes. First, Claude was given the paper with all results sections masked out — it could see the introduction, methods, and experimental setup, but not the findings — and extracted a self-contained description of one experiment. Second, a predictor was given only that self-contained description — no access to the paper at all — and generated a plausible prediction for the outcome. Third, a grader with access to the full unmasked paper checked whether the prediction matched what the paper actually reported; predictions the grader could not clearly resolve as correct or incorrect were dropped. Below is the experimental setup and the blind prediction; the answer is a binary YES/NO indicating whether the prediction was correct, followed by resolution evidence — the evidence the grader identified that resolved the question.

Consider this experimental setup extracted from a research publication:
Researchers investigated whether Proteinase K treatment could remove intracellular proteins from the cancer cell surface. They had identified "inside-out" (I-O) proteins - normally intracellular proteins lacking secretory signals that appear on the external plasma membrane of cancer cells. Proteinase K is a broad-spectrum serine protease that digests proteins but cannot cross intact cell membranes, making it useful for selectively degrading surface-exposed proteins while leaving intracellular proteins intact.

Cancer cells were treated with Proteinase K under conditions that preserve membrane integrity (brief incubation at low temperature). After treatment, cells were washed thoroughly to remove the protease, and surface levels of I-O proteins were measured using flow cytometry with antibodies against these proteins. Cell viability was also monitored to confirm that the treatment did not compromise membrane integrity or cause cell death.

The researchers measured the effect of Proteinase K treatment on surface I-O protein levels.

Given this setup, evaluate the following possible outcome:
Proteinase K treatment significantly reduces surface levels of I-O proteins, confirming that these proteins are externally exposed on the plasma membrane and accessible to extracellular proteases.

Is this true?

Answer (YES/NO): YES